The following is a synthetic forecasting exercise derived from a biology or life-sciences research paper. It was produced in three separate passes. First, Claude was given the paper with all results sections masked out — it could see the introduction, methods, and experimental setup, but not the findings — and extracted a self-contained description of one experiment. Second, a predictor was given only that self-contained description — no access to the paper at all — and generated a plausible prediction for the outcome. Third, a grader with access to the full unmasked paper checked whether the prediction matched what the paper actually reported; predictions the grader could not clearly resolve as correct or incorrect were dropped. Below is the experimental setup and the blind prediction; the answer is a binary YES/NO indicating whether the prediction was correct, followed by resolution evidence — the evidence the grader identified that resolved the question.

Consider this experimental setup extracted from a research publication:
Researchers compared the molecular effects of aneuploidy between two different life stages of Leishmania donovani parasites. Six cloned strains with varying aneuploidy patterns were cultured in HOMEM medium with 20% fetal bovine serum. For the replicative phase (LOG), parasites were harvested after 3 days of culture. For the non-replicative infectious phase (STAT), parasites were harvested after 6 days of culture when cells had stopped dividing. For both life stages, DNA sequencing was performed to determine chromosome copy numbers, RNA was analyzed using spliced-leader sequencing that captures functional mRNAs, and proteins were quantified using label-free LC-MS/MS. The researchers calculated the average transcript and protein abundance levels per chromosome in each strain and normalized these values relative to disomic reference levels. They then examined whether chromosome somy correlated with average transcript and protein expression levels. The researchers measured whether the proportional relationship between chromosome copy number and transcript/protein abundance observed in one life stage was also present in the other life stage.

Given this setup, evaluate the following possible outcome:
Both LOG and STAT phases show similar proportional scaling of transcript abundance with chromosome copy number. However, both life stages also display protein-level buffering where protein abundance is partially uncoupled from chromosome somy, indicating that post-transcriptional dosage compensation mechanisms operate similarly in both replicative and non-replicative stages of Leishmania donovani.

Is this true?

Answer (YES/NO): YES